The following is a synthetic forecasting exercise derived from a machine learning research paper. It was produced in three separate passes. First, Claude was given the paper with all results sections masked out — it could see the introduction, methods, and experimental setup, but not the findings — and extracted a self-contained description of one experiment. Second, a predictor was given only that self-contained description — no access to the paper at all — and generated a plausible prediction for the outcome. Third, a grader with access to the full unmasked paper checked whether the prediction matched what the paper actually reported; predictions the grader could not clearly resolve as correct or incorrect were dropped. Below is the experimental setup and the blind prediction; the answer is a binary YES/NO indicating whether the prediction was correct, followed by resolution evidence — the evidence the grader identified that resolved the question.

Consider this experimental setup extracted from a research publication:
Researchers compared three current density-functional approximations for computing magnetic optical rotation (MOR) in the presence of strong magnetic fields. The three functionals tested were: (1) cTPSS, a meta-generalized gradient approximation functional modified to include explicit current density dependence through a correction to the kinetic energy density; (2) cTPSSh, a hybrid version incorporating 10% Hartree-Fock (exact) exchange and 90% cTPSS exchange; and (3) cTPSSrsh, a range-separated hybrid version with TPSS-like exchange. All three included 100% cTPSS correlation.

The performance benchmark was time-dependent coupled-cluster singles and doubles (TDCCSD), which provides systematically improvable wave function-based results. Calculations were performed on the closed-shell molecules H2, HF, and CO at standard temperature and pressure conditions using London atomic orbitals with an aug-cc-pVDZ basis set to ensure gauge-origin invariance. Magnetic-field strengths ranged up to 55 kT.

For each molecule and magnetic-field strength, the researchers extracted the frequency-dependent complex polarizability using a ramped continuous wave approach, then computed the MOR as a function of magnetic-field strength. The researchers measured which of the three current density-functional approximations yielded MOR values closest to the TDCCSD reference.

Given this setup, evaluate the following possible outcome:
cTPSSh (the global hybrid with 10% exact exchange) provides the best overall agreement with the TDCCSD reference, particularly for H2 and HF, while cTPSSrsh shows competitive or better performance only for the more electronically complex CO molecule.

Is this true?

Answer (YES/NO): NO